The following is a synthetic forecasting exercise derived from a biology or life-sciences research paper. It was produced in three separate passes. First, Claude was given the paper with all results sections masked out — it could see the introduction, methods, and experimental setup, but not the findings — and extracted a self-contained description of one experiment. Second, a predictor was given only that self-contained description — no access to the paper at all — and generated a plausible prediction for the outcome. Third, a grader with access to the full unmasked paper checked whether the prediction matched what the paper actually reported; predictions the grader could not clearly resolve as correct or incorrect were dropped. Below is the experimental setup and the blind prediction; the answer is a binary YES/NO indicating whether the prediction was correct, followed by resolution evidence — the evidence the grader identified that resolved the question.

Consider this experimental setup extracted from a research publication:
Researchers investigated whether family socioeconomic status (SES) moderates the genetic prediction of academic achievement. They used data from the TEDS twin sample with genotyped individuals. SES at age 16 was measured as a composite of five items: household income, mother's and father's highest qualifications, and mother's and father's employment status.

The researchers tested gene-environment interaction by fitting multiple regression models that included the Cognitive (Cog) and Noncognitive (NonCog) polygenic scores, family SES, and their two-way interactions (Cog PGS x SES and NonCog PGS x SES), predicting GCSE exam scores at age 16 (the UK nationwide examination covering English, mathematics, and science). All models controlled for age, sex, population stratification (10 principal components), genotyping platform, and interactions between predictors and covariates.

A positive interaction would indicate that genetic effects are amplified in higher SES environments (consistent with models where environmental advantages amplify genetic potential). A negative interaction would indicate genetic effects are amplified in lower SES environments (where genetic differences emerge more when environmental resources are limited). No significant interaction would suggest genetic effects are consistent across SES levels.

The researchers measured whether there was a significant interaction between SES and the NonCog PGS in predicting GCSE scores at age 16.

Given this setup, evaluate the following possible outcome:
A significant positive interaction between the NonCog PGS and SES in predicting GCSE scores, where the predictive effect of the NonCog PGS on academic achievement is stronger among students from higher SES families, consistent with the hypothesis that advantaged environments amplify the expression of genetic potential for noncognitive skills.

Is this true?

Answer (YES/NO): NO